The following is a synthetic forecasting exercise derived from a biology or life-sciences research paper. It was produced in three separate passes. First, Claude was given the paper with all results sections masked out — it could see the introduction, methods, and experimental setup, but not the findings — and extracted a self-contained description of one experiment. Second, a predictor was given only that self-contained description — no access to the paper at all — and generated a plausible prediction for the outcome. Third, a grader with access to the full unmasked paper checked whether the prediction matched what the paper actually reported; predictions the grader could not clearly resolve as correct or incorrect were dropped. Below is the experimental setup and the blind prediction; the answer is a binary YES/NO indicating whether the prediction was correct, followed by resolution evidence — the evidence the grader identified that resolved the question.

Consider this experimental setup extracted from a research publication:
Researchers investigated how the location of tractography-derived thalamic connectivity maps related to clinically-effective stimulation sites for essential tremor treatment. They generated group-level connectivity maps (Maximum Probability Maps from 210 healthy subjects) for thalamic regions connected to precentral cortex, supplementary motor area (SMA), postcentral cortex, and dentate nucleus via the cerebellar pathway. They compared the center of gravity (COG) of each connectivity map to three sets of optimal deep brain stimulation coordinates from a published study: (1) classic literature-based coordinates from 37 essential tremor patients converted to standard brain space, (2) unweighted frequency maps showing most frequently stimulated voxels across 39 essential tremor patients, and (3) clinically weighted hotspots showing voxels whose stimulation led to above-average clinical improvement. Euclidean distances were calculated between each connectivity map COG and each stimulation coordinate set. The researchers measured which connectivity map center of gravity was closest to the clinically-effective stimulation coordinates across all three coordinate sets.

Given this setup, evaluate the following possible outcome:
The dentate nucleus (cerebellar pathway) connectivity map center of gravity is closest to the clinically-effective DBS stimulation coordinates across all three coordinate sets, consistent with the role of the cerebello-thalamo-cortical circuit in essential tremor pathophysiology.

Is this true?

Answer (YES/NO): YES